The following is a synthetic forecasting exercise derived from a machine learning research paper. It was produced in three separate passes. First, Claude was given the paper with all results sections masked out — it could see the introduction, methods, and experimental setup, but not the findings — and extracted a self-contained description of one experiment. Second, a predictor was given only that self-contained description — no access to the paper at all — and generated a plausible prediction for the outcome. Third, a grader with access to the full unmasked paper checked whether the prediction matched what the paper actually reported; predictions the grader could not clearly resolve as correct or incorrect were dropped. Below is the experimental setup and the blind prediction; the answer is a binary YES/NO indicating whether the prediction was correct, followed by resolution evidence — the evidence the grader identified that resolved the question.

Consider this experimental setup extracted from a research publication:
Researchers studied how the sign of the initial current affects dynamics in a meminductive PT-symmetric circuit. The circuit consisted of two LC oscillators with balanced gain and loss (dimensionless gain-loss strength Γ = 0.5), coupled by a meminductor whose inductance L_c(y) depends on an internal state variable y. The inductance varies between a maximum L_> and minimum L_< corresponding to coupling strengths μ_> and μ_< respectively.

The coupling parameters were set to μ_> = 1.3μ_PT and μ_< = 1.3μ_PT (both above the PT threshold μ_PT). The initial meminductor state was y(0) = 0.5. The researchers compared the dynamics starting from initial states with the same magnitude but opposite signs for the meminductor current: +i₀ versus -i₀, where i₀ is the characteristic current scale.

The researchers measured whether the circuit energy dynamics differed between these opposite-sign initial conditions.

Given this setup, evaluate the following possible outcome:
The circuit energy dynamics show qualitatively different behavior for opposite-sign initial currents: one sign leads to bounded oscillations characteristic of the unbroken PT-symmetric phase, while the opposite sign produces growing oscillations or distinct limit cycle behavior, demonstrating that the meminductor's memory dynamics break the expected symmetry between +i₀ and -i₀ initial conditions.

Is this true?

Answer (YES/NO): YES